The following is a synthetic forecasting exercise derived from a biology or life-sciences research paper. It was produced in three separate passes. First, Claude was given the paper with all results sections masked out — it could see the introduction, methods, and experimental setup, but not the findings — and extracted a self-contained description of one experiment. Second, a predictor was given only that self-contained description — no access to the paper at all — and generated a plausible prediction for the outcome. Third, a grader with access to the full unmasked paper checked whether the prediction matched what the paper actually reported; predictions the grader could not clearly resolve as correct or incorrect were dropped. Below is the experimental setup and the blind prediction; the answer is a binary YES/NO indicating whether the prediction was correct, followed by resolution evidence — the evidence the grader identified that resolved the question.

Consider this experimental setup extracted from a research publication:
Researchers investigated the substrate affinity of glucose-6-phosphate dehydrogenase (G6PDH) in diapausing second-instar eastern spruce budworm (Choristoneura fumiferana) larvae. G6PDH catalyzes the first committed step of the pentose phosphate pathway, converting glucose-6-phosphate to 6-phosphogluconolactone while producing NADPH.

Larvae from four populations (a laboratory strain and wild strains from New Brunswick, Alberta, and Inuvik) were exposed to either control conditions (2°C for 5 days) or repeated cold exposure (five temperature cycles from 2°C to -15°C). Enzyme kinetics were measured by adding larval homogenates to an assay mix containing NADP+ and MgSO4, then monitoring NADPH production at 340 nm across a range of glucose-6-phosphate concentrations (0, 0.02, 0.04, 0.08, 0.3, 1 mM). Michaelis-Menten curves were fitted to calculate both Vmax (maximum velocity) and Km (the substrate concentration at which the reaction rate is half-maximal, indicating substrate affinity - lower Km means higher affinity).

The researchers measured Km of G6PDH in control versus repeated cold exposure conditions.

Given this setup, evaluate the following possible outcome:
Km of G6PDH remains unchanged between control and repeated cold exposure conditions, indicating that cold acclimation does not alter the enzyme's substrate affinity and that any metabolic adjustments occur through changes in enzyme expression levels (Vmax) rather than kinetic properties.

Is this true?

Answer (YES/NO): NO